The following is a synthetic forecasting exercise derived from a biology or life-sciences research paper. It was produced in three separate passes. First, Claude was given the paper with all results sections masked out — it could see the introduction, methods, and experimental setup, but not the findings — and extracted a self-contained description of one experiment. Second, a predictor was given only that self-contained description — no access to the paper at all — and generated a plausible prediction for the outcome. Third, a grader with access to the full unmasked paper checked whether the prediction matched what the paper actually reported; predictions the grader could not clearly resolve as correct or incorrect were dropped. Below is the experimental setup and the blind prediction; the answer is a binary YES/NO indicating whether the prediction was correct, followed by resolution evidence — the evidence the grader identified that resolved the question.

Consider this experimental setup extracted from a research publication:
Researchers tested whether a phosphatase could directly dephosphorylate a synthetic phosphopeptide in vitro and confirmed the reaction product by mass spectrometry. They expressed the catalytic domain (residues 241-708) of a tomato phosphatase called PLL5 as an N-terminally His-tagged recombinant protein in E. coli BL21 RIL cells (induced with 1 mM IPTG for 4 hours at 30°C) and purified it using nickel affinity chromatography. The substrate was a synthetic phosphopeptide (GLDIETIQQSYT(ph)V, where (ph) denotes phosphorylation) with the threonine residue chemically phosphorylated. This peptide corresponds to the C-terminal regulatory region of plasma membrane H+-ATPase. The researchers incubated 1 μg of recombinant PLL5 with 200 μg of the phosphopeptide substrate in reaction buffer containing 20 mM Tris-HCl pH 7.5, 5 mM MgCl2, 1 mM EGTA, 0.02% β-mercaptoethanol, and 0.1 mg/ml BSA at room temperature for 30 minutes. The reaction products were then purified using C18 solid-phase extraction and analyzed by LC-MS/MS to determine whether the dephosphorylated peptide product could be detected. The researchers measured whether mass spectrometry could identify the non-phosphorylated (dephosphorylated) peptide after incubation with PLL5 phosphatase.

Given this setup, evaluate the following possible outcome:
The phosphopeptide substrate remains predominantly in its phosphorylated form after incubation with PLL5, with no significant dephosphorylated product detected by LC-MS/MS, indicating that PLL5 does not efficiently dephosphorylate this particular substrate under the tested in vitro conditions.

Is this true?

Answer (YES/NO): NO